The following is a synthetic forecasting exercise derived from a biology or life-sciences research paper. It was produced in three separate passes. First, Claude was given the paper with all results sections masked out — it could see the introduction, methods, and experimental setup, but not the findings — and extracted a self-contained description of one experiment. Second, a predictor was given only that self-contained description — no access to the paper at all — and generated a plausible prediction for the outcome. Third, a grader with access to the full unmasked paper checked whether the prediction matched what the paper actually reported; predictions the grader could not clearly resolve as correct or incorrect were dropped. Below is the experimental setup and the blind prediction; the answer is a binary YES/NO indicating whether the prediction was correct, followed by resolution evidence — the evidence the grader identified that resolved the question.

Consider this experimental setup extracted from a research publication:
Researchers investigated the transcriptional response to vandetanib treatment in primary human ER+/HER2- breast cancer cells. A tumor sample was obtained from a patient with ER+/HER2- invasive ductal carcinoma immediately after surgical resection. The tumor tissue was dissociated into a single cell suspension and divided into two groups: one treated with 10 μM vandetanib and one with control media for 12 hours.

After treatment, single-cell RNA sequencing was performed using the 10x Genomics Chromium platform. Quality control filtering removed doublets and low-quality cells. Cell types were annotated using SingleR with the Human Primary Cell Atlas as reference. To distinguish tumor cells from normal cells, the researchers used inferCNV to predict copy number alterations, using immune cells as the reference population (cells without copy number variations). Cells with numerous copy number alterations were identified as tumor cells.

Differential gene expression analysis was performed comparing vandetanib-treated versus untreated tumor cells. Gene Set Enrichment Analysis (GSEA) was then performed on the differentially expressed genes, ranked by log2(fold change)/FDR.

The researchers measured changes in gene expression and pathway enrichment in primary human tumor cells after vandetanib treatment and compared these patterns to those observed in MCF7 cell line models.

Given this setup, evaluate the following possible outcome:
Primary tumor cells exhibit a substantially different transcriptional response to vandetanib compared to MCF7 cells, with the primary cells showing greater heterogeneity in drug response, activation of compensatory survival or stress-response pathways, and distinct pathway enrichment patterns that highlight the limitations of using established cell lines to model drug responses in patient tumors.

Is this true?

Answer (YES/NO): NO